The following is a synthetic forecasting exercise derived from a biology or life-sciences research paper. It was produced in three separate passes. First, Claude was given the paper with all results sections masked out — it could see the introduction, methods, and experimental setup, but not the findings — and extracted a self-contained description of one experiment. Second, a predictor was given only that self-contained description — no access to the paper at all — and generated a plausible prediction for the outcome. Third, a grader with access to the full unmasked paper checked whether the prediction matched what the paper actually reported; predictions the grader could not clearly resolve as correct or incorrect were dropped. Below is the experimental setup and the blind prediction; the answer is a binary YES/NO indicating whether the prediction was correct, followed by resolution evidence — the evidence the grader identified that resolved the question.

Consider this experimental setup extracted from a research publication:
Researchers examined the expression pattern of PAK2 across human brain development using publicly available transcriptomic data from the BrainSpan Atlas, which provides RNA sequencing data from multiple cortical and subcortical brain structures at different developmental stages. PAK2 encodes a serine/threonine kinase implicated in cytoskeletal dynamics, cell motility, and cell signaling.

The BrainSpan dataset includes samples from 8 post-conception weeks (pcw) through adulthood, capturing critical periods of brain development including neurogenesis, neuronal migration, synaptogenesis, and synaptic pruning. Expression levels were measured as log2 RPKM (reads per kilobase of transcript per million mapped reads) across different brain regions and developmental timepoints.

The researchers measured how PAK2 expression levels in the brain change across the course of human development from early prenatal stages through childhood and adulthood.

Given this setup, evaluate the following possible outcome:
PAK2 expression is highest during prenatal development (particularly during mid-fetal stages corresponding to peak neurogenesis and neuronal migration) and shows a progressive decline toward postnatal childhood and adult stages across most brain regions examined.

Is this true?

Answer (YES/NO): YES